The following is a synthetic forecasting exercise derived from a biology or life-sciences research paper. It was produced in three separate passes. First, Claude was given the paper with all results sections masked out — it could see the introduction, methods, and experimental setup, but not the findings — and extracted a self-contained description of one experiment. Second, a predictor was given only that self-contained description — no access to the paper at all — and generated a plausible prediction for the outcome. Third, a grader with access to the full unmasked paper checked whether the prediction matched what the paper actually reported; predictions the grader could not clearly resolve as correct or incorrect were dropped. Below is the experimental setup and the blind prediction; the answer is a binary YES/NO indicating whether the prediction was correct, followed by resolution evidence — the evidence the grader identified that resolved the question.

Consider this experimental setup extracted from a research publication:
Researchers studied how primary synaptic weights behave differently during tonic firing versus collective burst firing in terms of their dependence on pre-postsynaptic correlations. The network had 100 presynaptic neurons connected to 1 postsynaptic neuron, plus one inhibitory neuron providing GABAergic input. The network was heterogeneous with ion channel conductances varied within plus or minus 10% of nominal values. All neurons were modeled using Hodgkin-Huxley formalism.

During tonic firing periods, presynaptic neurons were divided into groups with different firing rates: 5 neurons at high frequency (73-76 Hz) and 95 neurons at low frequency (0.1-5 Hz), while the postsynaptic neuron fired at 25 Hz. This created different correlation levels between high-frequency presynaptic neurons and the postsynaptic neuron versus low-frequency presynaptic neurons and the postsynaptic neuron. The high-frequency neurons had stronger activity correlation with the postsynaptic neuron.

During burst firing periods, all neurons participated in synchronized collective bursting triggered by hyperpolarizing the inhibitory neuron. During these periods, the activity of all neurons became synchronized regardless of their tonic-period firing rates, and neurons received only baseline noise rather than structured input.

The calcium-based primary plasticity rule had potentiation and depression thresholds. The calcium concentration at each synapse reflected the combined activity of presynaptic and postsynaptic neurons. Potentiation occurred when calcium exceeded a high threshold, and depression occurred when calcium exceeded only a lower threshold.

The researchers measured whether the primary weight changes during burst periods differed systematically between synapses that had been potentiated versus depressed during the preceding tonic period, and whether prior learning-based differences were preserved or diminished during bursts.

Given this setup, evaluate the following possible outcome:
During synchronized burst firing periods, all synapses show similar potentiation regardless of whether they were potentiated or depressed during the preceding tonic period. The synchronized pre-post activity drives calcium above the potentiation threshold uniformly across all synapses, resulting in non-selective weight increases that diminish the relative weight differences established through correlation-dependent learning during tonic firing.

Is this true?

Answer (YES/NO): NO